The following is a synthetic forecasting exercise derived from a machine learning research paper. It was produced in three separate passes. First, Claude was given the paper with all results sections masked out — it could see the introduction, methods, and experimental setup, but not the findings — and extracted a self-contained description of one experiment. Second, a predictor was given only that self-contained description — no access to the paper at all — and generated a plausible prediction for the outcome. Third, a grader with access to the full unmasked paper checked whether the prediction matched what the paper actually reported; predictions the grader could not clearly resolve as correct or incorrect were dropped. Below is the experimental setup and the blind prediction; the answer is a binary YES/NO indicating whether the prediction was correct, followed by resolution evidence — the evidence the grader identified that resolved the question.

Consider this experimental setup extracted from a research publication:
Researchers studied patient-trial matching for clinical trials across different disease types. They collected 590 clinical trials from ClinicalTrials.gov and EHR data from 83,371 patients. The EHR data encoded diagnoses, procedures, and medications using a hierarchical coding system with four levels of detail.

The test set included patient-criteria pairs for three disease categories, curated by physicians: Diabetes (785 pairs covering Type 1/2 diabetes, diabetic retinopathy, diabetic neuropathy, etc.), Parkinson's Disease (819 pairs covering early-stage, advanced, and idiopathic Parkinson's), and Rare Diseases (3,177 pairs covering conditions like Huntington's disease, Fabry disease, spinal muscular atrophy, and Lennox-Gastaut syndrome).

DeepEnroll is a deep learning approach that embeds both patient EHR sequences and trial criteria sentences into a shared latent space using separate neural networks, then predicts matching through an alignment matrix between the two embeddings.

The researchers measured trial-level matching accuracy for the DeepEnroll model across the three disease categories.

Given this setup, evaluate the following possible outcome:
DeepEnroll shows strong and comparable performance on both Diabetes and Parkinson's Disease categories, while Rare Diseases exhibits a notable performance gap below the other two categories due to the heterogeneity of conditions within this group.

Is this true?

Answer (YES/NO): NO